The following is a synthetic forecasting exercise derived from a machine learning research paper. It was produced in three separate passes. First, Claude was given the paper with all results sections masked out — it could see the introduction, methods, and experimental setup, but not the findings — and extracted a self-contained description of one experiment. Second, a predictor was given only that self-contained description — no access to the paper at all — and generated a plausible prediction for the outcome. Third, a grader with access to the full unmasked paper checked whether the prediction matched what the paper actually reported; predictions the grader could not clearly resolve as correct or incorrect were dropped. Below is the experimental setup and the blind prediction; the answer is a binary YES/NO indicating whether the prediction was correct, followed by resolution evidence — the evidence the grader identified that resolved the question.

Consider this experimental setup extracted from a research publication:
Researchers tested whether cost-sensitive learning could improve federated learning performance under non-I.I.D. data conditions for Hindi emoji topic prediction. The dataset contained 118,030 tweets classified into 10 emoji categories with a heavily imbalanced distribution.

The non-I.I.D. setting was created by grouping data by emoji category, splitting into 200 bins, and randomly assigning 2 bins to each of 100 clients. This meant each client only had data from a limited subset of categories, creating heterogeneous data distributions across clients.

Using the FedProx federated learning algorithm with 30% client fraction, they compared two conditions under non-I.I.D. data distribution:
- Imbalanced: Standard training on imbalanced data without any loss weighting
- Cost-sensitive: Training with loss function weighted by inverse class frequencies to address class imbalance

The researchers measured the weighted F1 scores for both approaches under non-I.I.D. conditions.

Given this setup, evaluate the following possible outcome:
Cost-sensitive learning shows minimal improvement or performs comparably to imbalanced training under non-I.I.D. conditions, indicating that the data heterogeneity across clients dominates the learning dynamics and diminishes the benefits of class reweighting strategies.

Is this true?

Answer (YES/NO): NO